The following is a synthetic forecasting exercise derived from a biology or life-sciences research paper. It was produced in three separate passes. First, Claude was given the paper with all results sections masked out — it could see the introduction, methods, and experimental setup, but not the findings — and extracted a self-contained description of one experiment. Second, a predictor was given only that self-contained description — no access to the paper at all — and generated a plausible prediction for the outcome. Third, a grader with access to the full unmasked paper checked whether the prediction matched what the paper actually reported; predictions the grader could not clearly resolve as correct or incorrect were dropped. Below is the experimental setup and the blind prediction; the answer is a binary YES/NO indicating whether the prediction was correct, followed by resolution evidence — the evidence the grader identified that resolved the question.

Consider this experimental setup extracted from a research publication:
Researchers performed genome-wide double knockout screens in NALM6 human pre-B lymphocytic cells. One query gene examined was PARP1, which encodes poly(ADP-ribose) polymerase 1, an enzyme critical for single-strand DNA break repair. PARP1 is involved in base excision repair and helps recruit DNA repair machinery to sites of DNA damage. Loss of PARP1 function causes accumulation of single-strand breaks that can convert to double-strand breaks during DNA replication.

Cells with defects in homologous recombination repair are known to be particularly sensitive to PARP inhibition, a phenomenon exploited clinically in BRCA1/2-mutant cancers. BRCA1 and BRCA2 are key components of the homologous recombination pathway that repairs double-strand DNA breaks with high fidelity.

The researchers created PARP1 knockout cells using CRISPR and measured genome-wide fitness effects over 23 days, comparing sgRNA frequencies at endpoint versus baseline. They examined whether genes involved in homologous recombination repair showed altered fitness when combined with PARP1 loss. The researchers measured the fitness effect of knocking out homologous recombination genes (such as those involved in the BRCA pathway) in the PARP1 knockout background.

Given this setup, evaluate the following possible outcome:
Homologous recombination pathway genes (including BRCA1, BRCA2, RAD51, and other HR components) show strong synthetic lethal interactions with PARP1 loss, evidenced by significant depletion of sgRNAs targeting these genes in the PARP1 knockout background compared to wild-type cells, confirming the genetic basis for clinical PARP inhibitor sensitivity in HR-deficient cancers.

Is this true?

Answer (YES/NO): NO